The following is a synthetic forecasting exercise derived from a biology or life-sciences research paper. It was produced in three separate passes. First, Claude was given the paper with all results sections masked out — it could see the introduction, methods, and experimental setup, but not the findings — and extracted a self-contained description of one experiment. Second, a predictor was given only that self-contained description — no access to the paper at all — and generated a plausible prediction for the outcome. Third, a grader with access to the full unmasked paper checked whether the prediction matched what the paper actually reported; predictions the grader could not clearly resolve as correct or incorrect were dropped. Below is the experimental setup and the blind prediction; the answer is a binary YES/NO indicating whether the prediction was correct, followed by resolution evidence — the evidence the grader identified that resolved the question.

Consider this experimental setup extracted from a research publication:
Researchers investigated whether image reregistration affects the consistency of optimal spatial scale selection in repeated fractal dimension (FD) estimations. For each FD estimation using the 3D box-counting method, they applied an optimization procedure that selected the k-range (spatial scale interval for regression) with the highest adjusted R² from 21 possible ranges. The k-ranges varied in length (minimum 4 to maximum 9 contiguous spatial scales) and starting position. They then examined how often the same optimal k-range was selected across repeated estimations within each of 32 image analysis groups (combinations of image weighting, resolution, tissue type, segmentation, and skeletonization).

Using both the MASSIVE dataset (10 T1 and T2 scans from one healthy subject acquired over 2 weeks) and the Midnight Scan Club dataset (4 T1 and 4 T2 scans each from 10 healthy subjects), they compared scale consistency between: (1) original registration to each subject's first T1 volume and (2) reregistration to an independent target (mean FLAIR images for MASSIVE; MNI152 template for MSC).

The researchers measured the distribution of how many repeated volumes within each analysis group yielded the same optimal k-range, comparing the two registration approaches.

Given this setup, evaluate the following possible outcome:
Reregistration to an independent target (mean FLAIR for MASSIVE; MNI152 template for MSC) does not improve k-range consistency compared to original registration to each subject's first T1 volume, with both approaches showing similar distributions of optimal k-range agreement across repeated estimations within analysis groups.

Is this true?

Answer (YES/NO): NO